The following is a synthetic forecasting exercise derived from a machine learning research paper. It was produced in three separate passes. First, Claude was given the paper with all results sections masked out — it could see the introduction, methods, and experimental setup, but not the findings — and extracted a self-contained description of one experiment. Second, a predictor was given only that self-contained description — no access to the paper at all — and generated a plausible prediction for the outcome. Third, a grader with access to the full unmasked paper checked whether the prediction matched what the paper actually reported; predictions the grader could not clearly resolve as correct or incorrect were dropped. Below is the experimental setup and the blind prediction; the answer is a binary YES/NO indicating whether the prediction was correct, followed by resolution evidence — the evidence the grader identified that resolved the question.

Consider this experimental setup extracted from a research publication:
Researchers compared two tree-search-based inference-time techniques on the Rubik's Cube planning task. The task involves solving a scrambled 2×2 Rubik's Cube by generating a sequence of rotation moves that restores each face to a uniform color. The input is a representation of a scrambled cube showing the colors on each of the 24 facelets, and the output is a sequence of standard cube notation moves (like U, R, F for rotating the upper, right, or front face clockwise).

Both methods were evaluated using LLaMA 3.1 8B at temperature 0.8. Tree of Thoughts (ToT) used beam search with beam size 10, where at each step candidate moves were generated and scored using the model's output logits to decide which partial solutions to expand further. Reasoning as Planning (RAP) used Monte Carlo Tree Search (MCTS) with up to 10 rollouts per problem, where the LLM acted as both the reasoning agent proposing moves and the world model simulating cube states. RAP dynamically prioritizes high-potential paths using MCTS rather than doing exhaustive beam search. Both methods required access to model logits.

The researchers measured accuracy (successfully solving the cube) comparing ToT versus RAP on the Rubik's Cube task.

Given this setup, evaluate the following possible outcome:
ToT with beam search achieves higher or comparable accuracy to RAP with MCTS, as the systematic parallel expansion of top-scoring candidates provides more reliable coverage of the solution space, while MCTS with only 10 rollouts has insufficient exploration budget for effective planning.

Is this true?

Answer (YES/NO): YES